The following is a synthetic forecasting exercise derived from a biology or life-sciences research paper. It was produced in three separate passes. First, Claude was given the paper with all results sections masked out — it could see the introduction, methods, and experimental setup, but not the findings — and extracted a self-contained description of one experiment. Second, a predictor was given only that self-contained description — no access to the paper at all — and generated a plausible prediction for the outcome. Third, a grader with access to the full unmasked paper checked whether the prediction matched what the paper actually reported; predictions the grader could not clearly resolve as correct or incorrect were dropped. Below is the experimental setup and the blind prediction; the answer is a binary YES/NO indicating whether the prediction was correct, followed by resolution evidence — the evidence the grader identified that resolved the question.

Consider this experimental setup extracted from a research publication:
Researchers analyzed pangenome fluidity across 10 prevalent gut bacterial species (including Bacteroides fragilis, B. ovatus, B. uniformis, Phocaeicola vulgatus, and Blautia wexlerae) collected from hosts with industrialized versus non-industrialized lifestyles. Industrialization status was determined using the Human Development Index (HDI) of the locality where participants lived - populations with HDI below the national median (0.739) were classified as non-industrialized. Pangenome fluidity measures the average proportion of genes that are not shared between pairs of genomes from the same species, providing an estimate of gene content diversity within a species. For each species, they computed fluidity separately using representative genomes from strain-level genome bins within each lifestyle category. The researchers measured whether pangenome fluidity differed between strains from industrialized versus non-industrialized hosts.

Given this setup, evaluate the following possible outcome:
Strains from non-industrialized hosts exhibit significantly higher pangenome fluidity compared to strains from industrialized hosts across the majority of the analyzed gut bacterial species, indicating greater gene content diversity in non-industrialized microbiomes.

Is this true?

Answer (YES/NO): NO